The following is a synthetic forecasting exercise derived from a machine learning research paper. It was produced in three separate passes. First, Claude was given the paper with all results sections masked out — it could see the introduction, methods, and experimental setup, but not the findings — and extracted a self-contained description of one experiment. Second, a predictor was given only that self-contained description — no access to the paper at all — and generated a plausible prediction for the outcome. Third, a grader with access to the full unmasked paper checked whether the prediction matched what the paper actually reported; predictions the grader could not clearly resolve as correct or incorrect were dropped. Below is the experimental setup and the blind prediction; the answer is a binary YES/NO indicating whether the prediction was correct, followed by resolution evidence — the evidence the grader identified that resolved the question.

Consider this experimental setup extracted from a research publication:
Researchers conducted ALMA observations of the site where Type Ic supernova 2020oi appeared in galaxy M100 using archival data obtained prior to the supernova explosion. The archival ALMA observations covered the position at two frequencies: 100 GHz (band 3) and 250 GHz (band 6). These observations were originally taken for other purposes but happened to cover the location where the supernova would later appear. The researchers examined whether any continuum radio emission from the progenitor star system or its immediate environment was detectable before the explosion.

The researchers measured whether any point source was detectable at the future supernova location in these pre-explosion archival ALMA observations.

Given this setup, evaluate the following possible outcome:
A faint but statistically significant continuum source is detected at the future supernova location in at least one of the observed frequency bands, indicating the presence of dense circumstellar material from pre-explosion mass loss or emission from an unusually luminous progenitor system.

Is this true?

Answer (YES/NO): NO